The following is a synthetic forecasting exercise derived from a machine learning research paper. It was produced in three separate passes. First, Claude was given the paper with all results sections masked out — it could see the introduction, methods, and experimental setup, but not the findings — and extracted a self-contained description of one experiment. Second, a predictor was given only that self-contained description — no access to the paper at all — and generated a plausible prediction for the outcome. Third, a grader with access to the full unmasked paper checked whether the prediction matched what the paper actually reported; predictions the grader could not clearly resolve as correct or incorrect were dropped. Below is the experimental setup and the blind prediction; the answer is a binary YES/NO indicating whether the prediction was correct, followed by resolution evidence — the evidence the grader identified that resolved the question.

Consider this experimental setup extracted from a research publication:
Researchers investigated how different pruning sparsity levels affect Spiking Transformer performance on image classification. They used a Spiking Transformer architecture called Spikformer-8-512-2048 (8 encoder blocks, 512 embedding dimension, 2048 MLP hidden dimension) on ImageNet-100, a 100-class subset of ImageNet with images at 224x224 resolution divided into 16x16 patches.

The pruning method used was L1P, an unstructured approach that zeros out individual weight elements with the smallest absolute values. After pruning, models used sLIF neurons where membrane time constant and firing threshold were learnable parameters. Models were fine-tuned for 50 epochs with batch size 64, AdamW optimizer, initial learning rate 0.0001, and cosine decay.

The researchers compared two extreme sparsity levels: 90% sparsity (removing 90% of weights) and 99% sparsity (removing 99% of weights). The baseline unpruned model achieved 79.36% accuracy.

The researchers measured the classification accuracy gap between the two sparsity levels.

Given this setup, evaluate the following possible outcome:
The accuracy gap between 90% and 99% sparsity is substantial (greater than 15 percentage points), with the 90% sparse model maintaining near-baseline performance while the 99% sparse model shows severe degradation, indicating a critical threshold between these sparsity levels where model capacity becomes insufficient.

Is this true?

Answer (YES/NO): NO